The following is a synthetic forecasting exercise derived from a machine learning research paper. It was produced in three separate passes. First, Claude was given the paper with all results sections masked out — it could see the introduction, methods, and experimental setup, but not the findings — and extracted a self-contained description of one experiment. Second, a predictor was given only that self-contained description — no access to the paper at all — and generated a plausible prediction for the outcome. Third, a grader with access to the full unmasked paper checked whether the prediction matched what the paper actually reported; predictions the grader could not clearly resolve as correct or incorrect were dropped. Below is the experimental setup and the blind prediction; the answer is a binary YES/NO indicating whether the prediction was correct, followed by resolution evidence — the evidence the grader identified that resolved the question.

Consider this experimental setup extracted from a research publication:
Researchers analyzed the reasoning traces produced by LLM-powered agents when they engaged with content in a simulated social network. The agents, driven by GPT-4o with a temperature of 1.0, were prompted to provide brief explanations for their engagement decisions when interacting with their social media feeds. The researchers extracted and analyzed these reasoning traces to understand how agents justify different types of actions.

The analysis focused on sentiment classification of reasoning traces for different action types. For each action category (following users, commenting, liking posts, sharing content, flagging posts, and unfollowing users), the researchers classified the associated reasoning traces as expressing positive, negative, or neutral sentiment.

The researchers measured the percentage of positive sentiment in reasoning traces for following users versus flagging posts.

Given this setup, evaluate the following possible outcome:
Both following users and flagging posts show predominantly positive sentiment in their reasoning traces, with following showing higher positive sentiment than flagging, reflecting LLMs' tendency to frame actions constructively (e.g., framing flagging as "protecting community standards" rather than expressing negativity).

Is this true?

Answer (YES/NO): NO